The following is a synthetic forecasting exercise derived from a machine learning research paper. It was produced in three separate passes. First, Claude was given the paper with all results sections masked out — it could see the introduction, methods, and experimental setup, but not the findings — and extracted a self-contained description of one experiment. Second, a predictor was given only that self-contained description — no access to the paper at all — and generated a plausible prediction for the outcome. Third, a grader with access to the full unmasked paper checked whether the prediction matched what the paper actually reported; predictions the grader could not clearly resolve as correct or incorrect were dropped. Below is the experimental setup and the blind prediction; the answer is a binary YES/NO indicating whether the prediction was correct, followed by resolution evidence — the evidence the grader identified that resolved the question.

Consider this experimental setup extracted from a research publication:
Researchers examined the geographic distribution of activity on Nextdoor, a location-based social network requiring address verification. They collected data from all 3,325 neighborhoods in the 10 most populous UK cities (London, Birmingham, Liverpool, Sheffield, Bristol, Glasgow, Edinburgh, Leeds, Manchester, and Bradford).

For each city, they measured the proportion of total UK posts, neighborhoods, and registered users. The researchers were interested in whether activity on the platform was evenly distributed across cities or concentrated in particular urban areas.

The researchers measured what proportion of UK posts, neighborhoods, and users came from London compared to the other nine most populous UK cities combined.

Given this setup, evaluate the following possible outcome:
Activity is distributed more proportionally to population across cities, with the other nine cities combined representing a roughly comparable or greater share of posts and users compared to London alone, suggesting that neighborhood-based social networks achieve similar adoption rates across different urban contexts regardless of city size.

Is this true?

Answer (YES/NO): NO